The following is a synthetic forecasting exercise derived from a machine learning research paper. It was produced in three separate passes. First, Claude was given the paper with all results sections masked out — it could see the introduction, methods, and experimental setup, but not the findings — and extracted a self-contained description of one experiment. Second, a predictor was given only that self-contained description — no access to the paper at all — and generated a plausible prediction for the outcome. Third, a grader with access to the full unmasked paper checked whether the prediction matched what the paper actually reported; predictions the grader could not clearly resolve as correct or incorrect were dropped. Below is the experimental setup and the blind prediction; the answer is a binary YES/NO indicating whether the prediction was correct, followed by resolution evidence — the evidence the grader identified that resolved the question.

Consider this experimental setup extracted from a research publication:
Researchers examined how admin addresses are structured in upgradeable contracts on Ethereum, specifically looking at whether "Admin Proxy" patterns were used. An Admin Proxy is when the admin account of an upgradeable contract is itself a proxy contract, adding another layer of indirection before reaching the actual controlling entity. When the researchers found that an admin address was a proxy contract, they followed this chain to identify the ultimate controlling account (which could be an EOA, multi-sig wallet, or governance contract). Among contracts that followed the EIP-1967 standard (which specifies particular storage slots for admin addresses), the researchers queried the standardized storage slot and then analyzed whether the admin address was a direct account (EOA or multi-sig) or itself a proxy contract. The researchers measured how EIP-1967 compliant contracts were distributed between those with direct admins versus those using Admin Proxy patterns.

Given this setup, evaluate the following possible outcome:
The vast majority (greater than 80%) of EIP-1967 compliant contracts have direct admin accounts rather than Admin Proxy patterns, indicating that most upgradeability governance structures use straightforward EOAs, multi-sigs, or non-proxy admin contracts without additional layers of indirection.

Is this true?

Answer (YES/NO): NO